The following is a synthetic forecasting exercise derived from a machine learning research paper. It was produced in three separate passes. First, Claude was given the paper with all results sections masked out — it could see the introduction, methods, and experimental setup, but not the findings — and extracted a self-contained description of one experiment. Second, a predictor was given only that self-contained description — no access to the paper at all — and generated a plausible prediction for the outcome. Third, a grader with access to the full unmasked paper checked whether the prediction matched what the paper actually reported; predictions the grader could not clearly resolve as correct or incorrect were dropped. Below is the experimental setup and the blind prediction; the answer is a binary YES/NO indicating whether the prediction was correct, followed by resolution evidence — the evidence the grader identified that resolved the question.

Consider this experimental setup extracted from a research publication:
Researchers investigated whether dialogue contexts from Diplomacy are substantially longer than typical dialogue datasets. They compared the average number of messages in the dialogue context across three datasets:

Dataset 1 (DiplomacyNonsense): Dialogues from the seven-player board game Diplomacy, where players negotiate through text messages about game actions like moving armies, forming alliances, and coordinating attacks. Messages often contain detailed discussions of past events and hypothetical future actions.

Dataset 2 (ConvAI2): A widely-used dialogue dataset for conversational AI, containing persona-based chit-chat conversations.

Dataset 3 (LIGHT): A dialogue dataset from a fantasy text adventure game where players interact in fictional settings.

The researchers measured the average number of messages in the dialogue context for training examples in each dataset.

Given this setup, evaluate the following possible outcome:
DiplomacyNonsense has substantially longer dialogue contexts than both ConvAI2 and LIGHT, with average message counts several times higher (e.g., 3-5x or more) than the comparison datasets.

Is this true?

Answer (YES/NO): YES